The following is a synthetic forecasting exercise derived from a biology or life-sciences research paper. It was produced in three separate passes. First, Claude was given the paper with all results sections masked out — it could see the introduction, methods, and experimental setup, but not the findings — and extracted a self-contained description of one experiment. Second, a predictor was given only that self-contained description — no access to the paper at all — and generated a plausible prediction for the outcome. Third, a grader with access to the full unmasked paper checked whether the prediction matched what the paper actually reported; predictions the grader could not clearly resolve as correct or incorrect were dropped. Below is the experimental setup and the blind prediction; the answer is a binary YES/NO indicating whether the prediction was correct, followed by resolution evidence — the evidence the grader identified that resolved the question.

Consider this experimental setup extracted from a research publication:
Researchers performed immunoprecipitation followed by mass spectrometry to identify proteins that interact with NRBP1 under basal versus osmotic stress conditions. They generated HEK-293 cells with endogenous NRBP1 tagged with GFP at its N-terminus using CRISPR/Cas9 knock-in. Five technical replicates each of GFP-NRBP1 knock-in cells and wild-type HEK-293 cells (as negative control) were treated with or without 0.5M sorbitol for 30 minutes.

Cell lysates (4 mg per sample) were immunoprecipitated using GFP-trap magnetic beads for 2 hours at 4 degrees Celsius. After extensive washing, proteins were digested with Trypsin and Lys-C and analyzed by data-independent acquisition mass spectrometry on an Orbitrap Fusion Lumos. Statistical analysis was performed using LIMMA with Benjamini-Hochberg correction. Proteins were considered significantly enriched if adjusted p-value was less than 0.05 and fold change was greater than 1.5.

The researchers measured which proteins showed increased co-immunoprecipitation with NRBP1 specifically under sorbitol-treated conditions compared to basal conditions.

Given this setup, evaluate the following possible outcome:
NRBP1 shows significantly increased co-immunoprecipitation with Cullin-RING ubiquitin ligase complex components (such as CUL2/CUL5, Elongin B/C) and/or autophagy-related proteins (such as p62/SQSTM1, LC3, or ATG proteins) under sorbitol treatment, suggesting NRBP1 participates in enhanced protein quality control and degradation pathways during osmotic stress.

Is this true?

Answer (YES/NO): NO